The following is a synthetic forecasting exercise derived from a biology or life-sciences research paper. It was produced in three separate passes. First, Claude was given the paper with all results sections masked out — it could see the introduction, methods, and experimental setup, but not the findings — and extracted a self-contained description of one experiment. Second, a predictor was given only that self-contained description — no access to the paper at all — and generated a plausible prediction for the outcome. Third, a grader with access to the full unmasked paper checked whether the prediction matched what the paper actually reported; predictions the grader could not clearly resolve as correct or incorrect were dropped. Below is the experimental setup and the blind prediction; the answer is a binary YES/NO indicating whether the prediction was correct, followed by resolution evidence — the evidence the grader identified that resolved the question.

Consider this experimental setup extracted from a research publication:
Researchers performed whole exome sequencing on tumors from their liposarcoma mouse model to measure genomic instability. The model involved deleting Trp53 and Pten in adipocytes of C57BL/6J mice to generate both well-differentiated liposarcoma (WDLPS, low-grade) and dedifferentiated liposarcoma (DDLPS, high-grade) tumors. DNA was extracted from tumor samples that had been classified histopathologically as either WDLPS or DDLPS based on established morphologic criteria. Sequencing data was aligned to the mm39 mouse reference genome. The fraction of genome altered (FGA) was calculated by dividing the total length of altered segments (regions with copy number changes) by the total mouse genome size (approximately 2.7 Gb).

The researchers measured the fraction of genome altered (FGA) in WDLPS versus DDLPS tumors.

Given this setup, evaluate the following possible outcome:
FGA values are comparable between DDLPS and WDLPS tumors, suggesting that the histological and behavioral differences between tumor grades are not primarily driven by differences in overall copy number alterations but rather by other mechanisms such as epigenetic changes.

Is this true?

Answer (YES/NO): NO